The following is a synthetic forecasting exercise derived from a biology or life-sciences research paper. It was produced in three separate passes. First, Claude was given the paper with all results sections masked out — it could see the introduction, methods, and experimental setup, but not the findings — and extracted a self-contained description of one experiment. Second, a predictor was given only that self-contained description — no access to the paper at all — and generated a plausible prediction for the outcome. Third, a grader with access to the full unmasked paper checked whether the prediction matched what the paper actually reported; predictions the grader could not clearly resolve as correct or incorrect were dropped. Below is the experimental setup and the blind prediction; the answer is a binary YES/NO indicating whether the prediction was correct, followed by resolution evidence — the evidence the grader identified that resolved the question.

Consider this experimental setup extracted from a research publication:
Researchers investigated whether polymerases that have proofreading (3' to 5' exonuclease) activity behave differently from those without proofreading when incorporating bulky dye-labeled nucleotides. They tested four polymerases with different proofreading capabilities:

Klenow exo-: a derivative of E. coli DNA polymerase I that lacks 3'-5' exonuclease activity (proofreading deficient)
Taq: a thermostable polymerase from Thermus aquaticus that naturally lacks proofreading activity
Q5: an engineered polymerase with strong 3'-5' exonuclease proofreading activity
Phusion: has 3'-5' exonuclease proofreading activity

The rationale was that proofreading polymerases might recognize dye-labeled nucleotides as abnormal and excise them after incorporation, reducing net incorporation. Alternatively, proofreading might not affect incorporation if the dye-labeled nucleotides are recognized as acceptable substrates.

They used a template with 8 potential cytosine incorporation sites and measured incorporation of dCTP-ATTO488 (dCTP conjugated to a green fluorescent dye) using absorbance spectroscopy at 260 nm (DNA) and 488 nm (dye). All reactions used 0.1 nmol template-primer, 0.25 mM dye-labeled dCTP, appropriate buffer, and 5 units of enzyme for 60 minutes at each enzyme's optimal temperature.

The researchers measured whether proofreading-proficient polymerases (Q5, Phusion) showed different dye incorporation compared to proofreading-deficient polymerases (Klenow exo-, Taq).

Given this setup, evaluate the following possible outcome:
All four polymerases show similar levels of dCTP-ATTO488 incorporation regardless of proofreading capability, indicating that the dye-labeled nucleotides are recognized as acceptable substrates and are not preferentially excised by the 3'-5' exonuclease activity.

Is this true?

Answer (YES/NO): NO